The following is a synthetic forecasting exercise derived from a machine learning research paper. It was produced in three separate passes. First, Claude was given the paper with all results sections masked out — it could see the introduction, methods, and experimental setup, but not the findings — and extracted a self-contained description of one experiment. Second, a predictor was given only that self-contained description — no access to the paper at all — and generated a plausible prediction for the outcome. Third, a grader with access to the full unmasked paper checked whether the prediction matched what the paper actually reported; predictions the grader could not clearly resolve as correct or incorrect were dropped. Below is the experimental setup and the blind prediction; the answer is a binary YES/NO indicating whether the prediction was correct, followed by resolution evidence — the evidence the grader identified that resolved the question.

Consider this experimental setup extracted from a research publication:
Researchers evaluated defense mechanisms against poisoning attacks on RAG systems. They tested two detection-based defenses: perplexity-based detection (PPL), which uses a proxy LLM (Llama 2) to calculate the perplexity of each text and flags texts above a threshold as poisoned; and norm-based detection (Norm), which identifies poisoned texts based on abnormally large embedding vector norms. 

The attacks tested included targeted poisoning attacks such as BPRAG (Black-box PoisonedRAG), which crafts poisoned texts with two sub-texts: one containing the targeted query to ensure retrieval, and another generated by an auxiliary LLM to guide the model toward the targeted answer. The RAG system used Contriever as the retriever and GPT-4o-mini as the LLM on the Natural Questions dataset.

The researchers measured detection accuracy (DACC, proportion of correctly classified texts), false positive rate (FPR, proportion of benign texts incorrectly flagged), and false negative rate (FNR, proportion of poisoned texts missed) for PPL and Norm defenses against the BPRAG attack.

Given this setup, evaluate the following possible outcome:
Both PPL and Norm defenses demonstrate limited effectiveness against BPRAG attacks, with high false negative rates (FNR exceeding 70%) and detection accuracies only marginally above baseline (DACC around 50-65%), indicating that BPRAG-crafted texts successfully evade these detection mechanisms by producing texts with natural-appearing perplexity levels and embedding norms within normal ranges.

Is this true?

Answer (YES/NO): NO